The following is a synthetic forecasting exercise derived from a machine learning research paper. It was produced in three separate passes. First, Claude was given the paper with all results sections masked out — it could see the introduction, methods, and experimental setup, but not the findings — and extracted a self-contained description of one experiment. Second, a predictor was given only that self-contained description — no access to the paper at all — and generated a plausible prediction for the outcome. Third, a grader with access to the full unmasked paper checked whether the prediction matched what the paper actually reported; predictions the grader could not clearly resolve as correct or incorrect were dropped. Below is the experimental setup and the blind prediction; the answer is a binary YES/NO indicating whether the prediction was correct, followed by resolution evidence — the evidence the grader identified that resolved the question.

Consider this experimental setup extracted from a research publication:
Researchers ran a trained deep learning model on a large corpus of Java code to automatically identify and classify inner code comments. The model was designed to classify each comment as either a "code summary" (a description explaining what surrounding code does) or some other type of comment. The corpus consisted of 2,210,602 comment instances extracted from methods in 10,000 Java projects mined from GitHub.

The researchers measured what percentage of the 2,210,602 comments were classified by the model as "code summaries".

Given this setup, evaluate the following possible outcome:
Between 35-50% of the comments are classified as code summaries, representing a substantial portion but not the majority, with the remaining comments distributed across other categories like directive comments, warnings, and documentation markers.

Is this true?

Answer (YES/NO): YES